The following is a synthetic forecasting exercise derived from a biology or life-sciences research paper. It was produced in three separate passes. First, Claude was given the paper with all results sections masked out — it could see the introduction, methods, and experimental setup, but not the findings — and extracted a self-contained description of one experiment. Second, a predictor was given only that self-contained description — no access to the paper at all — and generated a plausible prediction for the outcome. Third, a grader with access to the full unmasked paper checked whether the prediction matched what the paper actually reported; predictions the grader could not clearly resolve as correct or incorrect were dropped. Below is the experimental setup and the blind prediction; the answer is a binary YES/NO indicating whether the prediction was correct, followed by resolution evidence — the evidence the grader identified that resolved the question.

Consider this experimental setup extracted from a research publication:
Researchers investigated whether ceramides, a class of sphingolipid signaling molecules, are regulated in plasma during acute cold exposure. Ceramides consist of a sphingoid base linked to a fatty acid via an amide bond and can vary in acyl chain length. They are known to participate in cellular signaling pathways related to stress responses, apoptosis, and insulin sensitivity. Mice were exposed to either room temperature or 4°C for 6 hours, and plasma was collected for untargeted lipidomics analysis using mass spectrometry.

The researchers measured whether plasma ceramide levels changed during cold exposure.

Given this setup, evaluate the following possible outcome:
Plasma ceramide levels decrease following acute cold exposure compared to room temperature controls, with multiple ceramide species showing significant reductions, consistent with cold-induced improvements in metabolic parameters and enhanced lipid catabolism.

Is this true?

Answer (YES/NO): NO